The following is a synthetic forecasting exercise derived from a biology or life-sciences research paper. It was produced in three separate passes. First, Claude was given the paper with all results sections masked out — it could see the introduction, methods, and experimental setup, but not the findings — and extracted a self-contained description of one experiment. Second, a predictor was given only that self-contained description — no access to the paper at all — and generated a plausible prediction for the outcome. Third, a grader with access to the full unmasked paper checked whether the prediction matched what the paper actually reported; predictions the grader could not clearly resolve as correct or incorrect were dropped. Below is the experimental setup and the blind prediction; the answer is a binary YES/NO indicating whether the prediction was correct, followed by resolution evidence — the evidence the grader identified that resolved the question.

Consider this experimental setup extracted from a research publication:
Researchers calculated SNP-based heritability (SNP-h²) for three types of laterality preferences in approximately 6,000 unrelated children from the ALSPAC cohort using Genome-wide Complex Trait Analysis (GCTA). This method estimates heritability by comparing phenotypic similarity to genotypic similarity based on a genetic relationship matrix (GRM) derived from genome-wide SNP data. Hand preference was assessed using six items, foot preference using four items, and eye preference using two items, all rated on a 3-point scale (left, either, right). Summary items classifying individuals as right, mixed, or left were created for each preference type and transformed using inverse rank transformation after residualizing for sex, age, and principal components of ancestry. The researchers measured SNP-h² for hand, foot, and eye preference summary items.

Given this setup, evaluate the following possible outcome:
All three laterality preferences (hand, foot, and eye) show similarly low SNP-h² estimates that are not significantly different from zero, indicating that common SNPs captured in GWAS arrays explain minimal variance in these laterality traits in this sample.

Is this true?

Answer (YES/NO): NO